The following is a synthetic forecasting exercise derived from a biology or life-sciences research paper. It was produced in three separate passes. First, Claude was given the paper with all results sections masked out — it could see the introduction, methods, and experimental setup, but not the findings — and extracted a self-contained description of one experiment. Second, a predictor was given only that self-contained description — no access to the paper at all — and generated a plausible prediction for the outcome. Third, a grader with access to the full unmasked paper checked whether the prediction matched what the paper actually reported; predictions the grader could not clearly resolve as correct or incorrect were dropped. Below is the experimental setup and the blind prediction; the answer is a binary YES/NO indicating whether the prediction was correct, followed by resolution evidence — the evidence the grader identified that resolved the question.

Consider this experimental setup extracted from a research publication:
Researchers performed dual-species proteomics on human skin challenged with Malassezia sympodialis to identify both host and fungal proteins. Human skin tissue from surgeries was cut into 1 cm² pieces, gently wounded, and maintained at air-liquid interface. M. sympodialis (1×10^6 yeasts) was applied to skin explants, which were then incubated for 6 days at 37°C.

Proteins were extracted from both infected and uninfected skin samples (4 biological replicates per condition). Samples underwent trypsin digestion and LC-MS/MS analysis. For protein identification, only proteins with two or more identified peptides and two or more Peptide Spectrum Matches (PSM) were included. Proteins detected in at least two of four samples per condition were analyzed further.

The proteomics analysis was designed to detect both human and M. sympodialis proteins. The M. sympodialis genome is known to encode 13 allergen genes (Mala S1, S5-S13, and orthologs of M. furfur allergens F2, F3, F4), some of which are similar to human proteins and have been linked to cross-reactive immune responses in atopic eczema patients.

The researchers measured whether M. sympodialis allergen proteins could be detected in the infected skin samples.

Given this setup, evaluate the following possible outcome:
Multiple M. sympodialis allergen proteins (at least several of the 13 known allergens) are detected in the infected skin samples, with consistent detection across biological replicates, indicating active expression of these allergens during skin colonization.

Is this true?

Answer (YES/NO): YES